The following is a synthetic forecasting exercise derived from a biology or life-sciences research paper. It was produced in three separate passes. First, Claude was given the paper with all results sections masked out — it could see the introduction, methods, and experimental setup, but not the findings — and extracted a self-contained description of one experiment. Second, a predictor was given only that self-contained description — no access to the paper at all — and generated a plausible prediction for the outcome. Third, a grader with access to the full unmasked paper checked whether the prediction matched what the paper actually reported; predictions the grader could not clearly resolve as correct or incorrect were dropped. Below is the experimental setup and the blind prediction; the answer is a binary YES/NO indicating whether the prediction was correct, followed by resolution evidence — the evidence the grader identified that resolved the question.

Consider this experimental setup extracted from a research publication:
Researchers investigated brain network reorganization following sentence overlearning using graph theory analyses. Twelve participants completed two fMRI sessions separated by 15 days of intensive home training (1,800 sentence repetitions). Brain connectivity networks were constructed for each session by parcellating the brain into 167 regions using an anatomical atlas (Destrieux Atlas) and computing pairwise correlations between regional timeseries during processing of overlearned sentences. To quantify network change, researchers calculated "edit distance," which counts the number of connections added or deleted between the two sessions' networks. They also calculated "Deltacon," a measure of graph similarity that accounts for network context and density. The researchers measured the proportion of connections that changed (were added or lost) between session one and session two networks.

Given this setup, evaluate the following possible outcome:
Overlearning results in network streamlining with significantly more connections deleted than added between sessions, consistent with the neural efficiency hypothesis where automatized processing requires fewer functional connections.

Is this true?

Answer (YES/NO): YES